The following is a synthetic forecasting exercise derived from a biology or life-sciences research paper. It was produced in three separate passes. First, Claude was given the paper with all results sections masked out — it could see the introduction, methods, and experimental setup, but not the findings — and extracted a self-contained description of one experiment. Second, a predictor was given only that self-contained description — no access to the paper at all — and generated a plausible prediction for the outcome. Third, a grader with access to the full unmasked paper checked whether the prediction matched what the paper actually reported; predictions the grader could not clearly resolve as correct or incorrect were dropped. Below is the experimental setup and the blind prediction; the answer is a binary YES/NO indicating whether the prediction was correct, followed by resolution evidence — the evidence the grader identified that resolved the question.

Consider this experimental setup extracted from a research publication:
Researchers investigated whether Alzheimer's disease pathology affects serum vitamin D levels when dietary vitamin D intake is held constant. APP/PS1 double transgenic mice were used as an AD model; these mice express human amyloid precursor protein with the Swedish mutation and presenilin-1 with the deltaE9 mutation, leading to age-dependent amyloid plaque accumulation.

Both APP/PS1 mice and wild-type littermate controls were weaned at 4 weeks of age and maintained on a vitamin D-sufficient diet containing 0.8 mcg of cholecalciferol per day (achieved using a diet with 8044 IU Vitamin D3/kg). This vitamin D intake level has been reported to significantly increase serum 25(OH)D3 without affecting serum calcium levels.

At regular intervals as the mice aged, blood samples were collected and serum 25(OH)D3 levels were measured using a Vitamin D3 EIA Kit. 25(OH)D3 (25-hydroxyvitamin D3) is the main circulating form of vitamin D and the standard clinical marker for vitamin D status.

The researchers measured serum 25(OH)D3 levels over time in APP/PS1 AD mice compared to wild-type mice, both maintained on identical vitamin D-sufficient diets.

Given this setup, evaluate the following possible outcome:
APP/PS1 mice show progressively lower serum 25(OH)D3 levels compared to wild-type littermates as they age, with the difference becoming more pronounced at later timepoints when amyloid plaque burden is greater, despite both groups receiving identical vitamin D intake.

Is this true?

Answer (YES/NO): YES